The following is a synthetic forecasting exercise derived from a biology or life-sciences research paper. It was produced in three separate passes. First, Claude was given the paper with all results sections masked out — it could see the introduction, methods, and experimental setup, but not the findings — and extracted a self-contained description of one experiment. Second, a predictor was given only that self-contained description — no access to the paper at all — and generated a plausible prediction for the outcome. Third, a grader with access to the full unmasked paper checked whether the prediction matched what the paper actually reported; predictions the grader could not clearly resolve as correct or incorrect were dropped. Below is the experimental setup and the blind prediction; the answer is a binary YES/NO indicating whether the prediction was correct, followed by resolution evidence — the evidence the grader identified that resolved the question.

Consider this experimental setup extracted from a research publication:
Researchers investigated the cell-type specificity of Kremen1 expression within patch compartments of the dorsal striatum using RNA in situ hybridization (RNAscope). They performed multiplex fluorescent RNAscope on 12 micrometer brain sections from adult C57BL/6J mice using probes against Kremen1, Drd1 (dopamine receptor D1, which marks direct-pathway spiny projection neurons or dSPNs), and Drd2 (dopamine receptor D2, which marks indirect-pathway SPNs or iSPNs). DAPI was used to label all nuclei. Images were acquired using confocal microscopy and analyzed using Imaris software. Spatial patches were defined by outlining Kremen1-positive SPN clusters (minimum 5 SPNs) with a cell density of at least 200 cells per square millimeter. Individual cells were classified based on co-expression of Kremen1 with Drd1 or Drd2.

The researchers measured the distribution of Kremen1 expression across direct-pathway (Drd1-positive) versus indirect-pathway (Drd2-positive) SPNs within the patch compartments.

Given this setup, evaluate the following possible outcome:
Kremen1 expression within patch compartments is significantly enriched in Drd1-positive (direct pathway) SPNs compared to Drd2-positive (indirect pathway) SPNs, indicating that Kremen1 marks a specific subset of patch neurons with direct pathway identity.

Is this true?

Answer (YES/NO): NO